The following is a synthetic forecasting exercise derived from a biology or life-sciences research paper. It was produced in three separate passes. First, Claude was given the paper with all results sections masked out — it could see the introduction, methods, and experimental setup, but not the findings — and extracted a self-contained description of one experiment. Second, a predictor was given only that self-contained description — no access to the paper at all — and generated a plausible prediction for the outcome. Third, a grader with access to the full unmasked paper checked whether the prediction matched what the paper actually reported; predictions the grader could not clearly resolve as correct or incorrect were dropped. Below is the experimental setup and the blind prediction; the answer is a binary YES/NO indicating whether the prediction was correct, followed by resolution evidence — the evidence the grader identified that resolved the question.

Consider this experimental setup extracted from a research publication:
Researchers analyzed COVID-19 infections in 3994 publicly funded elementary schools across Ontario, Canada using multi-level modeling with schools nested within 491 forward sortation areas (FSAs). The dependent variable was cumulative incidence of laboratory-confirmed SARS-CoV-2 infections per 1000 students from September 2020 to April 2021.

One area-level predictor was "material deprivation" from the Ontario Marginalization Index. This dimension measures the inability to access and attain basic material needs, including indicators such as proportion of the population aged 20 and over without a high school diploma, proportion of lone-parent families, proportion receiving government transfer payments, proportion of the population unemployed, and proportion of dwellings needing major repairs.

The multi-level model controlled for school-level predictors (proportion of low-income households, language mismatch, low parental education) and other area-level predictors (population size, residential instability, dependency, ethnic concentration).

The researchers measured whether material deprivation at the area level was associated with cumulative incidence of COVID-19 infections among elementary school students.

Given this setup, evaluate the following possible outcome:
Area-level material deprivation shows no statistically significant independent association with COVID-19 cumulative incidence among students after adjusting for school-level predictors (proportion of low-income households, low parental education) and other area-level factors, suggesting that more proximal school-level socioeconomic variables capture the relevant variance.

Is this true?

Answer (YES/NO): NO